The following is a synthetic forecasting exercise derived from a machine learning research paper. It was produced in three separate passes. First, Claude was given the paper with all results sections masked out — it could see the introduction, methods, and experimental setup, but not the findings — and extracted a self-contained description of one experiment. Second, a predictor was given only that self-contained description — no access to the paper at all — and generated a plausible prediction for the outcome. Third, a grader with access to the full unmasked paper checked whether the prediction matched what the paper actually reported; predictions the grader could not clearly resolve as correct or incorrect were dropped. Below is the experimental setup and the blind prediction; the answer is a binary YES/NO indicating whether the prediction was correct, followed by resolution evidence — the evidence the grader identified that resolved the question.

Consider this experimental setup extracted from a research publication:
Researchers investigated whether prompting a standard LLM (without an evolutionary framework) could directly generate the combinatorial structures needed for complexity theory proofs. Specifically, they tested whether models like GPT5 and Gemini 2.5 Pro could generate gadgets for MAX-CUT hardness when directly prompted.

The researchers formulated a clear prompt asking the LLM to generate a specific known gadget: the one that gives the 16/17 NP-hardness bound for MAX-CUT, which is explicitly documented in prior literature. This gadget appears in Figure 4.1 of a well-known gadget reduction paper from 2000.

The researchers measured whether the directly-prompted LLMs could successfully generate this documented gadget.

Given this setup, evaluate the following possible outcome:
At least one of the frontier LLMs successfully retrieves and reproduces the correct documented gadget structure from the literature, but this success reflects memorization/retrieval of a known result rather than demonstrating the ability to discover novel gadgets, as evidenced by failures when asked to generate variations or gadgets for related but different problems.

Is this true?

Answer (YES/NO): NO